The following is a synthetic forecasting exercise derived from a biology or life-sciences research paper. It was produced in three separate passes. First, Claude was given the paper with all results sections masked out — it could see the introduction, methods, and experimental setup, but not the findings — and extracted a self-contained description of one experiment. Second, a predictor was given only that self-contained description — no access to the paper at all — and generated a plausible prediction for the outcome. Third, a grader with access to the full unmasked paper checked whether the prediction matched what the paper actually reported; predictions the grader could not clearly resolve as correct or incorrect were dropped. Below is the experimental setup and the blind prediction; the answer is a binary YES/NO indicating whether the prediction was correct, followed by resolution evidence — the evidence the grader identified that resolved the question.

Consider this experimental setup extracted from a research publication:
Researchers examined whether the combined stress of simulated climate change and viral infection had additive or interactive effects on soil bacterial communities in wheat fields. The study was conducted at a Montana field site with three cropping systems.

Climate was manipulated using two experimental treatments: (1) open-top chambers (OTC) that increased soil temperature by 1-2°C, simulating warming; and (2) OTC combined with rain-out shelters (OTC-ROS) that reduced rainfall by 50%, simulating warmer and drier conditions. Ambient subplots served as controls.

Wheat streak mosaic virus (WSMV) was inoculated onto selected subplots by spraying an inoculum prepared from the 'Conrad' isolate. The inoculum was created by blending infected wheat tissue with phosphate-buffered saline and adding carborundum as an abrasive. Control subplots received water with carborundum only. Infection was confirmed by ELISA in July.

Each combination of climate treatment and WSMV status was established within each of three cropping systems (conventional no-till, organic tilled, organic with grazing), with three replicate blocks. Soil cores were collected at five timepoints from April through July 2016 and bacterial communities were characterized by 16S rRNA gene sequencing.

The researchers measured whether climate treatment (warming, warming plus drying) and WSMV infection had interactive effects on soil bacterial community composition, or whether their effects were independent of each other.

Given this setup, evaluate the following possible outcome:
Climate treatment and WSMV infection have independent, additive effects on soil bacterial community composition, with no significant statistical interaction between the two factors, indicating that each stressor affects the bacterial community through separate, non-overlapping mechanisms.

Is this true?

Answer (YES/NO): NO